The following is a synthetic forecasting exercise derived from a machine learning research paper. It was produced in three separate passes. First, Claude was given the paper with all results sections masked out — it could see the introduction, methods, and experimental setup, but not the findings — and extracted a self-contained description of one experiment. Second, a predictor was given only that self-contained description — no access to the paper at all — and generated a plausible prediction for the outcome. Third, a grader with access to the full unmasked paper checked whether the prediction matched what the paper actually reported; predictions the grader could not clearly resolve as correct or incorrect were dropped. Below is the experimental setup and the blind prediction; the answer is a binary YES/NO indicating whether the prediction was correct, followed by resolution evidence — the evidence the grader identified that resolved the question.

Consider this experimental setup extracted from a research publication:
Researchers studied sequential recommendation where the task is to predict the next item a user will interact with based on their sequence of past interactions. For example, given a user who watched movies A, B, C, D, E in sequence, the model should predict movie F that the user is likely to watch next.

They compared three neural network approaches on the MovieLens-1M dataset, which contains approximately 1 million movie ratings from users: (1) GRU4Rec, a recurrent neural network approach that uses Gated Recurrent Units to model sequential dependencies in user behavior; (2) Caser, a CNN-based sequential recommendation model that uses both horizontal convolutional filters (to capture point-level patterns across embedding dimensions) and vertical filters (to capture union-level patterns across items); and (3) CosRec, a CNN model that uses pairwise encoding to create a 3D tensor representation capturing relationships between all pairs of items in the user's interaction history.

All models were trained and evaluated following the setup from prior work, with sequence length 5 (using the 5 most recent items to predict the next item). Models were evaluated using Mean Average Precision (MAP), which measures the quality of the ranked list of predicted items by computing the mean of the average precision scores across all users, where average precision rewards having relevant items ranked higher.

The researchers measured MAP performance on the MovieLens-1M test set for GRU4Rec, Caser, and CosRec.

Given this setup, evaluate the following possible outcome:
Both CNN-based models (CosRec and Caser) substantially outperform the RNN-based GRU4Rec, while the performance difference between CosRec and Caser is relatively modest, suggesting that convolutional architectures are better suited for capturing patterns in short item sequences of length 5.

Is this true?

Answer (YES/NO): NO